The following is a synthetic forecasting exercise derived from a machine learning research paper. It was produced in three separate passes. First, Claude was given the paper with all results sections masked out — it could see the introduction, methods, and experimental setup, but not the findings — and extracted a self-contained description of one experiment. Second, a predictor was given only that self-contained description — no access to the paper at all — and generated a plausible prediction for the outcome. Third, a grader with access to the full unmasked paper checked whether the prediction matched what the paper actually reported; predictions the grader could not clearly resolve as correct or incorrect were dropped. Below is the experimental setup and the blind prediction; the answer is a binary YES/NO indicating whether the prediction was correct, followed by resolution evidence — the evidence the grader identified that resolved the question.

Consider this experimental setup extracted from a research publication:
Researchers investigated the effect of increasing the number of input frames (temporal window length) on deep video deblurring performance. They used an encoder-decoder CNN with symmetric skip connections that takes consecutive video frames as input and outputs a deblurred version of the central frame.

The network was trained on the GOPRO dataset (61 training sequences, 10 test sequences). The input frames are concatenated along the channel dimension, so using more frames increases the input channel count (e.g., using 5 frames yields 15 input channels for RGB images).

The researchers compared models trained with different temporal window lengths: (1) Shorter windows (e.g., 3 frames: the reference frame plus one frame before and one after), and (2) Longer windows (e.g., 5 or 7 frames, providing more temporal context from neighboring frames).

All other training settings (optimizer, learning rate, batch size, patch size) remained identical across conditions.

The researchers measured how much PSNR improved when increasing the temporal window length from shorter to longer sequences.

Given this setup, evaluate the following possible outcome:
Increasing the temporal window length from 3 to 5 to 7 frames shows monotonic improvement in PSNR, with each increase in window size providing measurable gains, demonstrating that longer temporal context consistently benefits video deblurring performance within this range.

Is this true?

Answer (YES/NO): NO